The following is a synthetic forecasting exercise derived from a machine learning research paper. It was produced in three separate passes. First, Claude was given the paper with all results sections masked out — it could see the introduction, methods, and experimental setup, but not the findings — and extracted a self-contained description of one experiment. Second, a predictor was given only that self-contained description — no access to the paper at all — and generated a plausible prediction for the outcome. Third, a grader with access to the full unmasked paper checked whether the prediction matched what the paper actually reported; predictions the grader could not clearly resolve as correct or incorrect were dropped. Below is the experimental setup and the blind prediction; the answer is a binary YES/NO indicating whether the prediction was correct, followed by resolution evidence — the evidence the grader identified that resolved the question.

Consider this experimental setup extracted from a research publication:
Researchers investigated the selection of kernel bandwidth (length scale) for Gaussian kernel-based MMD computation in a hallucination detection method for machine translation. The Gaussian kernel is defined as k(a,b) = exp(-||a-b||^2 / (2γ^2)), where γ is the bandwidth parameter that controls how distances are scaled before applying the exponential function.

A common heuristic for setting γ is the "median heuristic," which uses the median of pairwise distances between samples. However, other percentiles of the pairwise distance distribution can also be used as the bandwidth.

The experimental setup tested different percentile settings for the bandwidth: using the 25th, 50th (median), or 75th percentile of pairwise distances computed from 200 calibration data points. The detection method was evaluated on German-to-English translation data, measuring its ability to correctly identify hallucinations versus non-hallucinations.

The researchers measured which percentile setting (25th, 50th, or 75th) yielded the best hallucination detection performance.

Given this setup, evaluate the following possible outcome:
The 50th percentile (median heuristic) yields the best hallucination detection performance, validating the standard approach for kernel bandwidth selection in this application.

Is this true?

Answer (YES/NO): NO